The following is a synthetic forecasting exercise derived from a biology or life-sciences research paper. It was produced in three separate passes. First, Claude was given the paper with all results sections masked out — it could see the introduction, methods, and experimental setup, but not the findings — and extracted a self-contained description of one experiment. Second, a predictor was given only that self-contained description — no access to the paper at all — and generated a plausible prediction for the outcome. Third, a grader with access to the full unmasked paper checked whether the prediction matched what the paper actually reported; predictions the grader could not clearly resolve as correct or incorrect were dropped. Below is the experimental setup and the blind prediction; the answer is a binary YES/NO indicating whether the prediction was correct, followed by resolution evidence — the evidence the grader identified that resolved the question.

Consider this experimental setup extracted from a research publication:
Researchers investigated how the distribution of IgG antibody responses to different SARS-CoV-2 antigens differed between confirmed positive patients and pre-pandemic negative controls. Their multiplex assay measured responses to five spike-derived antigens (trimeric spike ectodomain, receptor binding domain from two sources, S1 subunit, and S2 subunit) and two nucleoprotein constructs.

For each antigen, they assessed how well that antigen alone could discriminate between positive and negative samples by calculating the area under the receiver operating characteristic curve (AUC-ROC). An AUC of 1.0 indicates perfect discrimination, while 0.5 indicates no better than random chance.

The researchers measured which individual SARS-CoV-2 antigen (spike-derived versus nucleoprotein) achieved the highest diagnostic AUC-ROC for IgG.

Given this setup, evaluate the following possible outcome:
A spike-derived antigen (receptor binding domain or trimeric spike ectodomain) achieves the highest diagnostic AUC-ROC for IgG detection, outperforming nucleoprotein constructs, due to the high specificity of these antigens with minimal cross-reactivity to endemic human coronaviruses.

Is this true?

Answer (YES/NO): YES